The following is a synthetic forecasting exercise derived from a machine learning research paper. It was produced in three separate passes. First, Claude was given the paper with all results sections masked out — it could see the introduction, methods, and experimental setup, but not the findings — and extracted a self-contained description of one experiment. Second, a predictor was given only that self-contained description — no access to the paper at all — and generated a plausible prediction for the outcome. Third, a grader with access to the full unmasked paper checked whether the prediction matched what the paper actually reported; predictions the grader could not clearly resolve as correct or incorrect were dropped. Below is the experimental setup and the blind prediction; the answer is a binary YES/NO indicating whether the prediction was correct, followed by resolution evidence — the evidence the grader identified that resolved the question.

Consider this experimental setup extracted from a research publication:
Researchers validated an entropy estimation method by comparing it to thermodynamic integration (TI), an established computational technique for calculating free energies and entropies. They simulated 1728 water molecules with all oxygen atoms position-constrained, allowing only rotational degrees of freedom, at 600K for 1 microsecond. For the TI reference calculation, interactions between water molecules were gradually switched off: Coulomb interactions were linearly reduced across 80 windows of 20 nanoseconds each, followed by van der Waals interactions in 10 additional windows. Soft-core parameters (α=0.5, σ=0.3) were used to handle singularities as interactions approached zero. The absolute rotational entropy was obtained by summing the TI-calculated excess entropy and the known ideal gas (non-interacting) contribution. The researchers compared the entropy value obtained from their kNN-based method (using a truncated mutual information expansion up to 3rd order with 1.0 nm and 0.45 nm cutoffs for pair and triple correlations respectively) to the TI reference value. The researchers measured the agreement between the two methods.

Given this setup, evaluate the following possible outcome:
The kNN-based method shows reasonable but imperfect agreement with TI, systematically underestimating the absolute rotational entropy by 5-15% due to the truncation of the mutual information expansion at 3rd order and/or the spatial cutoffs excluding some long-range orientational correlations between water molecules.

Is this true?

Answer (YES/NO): YES